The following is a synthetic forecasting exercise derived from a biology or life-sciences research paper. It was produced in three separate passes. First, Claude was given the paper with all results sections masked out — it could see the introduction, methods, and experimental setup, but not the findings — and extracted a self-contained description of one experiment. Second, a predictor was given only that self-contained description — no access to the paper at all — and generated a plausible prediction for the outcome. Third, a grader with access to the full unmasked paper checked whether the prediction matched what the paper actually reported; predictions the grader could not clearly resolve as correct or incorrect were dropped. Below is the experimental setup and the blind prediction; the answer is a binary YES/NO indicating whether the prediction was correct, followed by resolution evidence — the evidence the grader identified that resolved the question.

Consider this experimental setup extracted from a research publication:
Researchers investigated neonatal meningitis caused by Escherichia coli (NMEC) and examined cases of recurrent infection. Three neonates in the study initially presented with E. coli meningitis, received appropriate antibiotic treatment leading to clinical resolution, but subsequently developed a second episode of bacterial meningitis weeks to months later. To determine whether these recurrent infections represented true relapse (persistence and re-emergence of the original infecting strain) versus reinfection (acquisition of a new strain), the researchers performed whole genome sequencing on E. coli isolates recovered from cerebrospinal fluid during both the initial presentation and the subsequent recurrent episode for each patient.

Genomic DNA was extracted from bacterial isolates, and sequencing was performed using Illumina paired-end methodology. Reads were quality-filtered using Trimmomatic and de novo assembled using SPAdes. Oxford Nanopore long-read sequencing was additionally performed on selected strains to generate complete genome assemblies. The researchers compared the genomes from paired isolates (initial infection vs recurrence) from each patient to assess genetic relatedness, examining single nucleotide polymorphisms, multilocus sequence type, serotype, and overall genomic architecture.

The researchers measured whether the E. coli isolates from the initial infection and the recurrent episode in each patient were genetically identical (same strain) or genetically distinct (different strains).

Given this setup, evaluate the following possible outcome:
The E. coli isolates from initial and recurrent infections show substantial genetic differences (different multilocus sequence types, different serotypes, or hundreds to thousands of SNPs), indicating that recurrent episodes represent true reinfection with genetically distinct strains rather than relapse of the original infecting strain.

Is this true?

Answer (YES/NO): NO